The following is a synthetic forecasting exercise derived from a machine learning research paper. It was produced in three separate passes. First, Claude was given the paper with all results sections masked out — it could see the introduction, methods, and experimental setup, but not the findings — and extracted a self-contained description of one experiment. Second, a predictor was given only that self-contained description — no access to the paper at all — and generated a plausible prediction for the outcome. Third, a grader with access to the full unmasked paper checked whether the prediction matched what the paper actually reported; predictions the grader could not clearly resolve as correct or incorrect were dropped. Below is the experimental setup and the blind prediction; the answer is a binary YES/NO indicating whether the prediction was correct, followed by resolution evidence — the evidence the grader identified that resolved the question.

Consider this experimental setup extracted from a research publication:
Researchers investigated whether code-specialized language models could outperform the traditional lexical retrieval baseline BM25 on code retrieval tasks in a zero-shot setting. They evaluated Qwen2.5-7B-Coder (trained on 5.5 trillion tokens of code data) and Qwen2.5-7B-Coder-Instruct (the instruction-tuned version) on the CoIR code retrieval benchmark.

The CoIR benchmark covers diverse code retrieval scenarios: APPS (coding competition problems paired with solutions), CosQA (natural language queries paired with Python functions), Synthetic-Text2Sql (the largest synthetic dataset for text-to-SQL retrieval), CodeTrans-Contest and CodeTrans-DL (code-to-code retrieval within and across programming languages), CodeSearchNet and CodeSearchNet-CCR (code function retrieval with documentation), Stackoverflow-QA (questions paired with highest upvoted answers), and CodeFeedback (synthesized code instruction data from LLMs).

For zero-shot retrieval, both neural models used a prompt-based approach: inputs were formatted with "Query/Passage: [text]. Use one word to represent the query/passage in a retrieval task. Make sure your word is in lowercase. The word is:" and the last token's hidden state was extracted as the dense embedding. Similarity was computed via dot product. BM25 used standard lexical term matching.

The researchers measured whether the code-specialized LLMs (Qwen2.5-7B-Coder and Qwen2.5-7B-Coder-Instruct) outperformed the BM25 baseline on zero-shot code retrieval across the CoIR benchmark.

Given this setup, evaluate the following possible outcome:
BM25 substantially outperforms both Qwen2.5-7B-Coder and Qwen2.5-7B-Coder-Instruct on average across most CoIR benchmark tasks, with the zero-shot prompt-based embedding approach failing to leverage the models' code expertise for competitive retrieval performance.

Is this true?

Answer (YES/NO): NO